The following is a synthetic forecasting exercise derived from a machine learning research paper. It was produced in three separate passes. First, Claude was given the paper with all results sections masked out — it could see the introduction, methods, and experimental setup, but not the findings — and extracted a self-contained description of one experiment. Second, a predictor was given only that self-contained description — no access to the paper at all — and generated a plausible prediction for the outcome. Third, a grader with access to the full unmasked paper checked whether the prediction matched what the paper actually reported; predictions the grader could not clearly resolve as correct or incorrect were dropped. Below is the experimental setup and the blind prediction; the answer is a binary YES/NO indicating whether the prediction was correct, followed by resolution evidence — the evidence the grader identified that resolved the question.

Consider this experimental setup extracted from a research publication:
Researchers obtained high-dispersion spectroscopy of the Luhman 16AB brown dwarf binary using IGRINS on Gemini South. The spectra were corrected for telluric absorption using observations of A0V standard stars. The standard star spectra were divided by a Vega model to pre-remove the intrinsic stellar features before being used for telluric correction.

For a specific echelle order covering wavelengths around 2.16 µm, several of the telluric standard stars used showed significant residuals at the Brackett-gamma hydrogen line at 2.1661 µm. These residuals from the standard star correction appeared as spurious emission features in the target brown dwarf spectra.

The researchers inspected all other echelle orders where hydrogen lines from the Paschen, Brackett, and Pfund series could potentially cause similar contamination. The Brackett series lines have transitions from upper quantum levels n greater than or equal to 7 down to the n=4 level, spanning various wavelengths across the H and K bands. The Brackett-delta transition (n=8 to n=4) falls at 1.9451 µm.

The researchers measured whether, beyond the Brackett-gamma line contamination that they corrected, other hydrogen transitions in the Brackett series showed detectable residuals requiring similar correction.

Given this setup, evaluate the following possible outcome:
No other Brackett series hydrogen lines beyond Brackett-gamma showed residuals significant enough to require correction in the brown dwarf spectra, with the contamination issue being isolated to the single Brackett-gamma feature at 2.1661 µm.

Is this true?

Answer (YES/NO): YES